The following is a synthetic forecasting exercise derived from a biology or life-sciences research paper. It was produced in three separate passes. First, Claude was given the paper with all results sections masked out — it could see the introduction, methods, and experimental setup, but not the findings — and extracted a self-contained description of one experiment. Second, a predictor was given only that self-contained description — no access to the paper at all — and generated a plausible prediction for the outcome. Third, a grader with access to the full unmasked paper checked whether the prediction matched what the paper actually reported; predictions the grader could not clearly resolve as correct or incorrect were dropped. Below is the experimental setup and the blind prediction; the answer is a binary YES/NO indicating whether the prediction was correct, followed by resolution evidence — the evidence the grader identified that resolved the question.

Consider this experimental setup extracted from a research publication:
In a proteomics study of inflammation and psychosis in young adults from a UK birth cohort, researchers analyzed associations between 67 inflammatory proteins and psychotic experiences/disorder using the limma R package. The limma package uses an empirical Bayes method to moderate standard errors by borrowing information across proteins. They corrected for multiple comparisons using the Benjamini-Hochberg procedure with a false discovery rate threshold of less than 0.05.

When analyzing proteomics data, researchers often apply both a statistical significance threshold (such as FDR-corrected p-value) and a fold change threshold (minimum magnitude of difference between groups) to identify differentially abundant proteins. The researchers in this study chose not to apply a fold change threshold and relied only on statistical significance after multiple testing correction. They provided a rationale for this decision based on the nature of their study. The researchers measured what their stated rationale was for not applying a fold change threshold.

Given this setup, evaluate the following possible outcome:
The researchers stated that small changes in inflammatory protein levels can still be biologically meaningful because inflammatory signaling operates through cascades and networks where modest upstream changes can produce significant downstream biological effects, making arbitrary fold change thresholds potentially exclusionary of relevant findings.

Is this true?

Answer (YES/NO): NO